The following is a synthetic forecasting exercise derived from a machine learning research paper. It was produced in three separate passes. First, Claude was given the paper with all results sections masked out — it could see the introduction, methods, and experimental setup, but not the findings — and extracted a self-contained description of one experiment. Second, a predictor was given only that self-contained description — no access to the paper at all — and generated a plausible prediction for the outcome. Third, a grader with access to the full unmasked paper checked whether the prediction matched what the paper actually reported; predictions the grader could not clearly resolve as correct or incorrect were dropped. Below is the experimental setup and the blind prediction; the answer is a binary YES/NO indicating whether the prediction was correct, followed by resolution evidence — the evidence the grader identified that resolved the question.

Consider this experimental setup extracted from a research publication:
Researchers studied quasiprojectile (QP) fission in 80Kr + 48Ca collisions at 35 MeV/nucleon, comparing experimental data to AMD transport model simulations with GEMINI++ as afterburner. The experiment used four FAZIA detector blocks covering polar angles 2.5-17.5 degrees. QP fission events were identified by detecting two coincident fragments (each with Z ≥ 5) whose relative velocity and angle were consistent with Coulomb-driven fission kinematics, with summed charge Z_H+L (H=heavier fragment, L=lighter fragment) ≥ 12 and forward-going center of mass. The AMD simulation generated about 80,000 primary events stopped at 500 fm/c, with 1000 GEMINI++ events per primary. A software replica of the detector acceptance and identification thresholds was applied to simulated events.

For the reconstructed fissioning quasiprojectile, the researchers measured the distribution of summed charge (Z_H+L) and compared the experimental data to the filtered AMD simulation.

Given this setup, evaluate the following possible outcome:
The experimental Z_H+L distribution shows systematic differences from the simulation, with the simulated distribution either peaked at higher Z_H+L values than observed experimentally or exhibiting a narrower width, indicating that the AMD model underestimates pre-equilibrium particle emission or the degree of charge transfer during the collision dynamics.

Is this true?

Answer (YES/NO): NO